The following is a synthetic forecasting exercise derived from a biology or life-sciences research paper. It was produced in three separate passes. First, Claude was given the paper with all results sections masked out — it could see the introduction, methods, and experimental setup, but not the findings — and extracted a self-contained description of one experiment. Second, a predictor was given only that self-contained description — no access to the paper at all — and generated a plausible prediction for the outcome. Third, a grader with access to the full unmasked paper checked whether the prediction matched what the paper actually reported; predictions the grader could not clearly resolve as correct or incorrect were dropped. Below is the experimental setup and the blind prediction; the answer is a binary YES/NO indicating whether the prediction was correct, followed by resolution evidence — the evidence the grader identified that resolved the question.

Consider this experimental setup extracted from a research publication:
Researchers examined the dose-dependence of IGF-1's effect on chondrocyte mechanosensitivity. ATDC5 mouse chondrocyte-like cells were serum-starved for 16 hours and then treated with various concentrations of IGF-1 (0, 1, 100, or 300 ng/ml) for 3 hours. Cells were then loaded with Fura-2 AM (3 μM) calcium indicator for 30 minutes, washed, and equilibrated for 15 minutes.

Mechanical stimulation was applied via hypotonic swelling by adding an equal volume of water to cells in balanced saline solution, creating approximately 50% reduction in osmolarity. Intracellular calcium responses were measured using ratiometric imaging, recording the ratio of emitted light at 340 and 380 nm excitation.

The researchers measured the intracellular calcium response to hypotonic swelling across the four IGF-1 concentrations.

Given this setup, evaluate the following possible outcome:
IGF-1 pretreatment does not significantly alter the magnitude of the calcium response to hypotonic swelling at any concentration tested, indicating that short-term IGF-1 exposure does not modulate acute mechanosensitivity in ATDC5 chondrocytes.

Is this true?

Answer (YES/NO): NO